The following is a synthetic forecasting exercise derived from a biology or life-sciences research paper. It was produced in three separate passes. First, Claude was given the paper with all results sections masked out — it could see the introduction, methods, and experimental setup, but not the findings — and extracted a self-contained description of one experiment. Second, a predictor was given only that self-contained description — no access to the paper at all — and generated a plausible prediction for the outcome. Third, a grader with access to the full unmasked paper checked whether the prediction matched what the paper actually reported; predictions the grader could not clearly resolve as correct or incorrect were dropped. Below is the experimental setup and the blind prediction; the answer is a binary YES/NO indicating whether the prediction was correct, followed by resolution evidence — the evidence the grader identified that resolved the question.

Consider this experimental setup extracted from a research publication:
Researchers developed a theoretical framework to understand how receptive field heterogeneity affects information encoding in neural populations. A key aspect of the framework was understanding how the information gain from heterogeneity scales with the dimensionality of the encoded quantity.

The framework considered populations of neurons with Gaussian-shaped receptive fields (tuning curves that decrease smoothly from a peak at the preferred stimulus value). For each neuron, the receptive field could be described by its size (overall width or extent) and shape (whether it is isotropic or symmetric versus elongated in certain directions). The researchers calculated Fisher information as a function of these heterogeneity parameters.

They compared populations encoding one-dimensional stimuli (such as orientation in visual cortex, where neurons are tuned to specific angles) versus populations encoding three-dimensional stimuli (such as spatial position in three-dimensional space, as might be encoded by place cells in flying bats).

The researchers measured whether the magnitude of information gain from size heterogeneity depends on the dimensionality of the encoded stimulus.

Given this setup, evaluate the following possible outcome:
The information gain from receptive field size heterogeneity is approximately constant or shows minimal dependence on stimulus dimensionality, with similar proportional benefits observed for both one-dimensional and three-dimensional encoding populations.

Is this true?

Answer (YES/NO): NO